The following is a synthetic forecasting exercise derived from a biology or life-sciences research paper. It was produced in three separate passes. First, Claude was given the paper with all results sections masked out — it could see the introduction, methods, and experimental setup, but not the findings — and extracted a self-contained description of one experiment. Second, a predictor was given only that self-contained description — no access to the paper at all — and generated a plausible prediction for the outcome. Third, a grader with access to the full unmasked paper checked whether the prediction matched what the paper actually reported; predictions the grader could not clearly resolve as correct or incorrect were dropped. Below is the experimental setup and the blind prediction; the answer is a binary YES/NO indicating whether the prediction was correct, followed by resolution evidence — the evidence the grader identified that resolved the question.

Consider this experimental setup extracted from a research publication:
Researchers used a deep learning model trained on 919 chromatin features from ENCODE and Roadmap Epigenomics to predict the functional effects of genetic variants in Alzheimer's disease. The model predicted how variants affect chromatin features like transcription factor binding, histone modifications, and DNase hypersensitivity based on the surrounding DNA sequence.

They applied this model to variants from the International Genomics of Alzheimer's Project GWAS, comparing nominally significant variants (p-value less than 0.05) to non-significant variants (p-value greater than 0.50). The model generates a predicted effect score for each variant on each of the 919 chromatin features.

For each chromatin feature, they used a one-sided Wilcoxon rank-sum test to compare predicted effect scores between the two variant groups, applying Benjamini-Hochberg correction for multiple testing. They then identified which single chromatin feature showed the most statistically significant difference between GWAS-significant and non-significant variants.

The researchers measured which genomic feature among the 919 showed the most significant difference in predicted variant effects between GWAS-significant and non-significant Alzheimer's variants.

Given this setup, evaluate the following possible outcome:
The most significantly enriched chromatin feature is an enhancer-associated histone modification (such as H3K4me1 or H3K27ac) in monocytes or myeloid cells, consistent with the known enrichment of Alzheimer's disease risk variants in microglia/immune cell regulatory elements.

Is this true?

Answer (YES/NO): NO